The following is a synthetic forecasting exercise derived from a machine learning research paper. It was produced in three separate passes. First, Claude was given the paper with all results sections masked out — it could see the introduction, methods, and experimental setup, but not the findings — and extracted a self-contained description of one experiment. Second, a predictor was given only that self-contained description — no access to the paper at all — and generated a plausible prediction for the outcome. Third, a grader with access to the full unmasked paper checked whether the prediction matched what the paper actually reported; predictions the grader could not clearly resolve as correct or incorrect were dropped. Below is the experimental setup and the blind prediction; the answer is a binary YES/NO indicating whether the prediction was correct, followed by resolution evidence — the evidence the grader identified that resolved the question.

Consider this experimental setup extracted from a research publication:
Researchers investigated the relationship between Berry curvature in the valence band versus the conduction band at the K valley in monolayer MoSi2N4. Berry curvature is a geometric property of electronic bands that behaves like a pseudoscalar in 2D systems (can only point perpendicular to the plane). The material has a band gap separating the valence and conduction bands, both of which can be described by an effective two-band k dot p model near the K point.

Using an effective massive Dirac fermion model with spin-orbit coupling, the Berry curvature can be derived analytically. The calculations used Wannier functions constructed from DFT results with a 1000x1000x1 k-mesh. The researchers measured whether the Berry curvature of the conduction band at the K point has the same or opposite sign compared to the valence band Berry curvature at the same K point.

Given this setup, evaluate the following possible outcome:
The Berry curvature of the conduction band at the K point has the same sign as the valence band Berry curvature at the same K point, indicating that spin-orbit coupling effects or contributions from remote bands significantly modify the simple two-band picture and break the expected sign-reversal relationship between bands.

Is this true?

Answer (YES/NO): NO